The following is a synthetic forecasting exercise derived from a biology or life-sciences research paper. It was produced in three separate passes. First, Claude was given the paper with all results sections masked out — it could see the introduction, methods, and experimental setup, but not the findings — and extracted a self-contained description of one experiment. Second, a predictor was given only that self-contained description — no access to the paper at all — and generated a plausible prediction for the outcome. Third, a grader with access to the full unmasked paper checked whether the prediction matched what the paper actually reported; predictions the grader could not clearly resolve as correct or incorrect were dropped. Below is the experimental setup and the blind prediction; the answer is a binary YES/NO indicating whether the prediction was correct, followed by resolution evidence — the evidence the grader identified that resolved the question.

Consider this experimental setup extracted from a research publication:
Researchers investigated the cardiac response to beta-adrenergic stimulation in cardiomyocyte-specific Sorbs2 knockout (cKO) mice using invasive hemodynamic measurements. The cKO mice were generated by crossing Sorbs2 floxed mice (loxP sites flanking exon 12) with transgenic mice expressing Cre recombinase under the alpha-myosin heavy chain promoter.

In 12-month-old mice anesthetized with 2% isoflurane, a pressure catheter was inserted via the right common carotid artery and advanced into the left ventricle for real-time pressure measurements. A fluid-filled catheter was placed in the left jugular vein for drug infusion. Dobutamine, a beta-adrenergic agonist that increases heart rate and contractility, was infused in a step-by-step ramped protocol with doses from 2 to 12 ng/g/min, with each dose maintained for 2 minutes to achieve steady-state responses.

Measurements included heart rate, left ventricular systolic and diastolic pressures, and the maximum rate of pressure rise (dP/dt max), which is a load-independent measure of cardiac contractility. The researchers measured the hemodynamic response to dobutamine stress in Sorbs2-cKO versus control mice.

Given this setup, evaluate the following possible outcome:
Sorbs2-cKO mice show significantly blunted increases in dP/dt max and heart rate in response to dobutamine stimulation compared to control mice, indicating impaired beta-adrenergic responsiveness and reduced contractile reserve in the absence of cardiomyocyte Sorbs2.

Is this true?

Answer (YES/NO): NO